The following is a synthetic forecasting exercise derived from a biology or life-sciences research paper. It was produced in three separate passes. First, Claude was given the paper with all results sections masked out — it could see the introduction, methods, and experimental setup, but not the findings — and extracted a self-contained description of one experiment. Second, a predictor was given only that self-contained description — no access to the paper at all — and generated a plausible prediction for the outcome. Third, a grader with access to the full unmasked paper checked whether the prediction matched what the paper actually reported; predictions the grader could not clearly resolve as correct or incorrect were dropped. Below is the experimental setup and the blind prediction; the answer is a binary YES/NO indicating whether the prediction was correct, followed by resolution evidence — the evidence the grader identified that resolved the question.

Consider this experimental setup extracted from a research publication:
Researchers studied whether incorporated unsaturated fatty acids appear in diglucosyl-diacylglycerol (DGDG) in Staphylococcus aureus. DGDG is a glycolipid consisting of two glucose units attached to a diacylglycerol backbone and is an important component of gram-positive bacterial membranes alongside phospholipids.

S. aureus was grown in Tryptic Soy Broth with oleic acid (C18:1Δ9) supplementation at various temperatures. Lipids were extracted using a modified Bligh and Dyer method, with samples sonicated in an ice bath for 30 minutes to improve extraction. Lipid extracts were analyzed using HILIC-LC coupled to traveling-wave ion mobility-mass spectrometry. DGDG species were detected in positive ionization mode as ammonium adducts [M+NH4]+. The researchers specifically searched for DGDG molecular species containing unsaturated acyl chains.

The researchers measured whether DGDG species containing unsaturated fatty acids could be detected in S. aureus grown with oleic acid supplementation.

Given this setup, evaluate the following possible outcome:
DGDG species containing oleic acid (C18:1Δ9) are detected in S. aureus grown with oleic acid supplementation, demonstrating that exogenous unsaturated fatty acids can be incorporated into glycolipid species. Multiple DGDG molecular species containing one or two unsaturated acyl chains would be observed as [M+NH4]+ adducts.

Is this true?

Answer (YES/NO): YES